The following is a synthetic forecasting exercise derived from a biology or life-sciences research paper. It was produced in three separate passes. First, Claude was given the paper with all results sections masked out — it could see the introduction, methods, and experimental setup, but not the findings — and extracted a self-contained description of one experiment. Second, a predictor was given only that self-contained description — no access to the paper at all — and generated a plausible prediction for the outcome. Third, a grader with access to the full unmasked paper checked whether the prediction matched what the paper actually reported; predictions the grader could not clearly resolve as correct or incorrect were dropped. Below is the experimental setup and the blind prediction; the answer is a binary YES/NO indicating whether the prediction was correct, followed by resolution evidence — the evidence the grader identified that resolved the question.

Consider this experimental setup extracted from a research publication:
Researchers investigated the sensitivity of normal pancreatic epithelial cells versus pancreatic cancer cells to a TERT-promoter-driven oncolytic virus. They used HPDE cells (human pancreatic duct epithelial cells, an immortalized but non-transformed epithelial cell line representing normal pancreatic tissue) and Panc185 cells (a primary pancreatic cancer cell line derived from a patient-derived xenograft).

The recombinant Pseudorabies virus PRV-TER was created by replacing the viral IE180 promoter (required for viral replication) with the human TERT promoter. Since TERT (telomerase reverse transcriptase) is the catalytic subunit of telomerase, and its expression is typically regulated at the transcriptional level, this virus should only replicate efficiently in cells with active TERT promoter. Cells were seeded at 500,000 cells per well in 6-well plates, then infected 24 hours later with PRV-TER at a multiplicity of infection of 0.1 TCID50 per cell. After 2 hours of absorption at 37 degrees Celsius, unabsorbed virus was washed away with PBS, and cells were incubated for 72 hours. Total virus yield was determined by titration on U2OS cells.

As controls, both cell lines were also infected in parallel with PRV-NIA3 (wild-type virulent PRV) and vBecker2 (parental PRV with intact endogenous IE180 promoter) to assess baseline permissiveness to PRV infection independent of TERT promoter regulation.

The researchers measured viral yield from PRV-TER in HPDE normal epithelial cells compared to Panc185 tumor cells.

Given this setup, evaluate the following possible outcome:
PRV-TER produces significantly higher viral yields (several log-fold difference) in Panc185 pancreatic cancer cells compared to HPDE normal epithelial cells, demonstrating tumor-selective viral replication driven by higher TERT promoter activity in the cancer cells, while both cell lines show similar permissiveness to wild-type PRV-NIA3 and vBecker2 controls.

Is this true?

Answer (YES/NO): NO